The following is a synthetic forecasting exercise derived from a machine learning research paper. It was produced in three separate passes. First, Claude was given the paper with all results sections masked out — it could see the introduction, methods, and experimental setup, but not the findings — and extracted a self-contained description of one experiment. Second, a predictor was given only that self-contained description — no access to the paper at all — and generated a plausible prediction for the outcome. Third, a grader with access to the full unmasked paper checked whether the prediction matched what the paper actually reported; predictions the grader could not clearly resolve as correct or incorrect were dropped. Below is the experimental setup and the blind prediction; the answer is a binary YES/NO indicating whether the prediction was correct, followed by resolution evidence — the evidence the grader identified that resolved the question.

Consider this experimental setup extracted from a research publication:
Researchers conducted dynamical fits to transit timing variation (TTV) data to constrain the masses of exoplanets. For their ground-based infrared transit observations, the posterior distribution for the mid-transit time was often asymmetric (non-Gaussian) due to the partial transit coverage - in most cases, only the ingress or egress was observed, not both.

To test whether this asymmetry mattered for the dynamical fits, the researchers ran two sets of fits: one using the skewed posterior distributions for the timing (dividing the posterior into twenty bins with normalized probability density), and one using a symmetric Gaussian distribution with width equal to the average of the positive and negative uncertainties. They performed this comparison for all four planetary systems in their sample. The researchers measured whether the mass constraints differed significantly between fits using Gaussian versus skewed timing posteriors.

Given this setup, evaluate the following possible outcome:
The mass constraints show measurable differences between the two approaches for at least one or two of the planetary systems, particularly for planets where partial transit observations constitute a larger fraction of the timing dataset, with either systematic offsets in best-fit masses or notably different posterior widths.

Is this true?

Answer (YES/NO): NO